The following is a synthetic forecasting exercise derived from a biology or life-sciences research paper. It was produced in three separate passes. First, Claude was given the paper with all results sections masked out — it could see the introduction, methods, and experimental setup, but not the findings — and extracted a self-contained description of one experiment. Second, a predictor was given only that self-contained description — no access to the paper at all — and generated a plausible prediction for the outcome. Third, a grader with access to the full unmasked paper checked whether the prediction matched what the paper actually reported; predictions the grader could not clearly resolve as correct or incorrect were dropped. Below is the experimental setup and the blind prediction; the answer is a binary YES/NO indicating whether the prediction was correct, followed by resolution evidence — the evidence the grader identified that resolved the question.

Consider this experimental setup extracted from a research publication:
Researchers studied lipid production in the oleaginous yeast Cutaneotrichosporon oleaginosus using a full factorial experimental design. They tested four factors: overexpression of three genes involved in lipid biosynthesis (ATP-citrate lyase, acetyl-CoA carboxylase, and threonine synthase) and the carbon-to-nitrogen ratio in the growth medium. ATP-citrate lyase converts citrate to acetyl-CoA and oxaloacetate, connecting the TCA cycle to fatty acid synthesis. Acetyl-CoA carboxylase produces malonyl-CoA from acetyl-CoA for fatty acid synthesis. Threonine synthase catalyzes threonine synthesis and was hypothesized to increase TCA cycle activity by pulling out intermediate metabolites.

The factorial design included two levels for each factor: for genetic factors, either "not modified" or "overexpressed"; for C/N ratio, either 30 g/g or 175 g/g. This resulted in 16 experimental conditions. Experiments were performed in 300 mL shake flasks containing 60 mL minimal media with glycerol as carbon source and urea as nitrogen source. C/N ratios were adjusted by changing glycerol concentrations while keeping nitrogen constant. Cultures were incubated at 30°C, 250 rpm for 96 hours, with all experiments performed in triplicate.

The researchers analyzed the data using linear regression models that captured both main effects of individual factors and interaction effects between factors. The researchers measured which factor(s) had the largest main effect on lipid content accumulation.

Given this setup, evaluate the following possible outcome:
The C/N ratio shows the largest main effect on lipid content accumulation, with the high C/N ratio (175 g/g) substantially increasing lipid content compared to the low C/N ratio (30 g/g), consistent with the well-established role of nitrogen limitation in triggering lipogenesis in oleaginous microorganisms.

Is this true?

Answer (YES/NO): YES